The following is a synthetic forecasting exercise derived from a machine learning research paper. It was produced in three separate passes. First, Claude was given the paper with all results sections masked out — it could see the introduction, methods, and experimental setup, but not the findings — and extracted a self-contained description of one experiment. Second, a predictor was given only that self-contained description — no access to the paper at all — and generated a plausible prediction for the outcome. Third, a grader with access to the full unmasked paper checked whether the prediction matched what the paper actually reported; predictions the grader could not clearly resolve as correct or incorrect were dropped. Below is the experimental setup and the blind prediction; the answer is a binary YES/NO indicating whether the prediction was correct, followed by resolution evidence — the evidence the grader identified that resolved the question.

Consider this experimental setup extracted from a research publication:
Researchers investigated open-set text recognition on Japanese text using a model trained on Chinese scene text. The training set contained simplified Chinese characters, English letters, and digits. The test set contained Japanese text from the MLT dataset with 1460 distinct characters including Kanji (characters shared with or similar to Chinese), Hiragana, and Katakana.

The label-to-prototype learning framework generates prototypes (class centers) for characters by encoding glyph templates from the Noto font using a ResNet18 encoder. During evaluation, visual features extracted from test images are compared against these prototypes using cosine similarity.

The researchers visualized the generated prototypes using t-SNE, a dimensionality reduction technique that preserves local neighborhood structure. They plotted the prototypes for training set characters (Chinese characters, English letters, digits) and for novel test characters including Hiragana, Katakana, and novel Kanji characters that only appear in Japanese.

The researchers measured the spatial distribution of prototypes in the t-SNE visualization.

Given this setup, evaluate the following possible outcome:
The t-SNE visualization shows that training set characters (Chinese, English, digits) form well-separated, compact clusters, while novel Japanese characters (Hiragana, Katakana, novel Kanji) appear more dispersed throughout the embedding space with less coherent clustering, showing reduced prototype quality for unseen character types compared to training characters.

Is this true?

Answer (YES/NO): NO